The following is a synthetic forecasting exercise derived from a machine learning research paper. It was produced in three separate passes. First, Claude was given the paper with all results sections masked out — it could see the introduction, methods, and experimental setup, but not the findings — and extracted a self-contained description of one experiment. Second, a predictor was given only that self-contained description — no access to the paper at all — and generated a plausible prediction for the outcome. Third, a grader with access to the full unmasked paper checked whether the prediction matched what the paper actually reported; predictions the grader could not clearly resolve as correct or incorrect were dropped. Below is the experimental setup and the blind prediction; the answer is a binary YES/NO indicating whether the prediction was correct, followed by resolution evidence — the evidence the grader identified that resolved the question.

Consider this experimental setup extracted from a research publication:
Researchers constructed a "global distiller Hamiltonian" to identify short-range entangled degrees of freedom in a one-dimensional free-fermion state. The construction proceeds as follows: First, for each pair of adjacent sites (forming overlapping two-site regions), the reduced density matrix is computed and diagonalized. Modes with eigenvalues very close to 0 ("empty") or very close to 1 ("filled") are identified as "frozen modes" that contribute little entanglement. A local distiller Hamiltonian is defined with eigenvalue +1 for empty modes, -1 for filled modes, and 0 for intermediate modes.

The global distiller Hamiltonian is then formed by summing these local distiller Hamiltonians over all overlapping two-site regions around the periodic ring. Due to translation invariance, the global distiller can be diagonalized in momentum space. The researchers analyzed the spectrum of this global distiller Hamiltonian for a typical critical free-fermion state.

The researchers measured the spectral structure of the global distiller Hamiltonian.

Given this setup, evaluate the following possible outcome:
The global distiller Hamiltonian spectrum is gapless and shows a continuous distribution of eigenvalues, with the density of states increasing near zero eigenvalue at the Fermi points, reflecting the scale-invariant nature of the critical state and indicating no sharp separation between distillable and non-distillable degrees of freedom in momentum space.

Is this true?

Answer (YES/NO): NO